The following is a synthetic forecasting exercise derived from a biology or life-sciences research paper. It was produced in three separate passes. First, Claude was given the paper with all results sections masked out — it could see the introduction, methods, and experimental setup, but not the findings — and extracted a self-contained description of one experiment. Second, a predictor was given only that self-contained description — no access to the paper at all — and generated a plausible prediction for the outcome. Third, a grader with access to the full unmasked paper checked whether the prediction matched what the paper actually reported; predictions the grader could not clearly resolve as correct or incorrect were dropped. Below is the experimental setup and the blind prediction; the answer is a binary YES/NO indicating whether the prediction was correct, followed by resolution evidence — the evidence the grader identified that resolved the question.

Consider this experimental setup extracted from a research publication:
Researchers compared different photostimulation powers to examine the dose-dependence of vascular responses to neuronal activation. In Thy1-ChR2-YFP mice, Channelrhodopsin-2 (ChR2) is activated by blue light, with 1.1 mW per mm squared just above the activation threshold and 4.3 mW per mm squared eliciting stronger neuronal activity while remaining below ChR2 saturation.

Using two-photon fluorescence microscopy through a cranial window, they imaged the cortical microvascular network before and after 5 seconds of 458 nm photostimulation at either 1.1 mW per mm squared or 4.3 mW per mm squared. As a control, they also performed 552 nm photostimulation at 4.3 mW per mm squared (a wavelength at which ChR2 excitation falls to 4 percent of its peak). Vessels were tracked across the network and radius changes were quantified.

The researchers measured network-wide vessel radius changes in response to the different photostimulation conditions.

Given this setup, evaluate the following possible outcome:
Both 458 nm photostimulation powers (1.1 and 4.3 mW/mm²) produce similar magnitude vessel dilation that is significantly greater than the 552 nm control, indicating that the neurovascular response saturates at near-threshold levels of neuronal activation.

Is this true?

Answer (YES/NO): YES